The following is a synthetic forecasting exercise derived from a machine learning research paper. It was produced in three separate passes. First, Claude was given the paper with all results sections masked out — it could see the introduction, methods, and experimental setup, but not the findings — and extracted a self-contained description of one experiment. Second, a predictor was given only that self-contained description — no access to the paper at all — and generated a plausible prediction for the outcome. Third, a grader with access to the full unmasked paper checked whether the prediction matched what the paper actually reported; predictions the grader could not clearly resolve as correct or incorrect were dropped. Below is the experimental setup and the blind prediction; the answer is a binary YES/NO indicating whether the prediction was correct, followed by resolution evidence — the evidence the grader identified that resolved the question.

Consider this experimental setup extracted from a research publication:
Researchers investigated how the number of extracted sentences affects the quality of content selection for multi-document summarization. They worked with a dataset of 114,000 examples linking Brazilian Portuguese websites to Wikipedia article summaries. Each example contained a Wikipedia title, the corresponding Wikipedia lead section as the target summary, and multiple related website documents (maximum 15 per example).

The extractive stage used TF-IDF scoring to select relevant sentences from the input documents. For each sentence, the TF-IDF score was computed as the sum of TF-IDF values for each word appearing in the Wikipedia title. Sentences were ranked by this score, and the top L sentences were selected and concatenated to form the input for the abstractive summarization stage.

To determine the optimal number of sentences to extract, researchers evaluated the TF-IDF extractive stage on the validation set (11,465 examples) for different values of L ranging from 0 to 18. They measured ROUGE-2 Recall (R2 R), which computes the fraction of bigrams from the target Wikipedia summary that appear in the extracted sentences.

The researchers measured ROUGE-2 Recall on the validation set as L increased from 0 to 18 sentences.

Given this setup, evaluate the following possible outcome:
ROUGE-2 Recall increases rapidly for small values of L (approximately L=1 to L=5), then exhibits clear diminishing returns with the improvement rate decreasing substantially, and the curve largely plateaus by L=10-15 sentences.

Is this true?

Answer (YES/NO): YES